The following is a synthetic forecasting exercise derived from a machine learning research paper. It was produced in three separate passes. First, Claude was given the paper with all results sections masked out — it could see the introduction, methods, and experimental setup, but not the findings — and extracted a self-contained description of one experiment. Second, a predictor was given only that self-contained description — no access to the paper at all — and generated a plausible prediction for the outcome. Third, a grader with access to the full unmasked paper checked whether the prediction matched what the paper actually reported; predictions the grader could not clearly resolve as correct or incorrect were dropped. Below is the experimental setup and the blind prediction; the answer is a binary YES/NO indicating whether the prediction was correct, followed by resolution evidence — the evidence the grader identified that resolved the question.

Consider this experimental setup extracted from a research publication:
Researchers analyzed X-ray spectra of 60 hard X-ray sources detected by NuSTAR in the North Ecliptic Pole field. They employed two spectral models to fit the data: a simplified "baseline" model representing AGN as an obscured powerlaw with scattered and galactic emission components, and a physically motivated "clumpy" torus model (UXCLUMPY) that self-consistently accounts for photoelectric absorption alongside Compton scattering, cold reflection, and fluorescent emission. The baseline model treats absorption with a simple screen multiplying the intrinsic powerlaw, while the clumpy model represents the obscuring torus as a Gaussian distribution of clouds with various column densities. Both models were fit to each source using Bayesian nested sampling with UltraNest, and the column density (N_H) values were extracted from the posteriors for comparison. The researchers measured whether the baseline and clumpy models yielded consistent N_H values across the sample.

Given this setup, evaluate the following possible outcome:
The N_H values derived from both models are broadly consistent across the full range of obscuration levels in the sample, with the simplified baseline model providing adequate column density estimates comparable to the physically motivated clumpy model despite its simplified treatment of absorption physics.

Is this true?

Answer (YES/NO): YES